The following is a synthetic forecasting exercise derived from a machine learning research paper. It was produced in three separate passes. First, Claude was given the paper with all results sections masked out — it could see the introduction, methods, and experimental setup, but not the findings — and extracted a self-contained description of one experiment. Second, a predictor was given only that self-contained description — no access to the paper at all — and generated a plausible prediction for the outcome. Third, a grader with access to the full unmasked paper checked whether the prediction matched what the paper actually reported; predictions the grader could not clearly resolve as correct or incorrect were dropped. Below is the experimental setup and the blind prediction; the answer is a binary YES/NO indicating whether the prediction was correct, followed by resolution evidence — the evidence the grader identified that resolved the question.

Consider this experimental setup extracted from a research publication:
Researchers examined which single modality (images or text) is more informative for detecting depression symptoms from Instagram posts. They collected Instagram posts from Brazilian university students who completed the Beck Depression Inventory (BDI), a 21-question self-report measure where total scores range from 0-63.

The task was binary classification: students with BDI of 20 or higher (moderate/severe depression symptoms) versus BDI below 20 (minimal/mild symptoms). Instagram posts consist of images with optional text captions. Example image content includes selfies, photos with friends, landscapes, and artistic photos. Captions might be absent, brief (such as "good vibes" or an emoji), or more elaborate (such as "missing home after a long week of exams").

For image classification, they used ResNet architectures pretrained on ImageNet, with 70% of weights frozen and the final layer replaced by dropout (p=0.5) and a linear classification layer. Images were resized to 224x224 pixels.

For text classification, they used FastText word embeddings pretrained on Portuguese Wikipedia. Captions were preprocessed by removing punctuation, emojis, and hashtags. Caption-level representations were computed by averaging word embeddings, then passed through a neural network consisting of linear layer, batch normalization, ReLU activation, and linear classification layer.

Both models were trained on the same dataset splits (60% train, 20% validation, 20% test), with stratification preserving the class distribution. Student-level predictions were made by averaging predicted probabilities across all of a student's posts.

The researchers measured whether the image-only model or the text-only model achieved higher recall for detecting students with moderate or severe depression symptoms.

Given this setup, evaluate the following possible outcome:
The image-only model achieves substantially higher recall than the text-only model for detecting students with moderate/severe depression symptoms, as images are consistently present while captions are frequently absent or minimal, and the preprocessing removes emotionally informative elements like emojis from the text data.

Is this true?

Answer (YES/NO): NO